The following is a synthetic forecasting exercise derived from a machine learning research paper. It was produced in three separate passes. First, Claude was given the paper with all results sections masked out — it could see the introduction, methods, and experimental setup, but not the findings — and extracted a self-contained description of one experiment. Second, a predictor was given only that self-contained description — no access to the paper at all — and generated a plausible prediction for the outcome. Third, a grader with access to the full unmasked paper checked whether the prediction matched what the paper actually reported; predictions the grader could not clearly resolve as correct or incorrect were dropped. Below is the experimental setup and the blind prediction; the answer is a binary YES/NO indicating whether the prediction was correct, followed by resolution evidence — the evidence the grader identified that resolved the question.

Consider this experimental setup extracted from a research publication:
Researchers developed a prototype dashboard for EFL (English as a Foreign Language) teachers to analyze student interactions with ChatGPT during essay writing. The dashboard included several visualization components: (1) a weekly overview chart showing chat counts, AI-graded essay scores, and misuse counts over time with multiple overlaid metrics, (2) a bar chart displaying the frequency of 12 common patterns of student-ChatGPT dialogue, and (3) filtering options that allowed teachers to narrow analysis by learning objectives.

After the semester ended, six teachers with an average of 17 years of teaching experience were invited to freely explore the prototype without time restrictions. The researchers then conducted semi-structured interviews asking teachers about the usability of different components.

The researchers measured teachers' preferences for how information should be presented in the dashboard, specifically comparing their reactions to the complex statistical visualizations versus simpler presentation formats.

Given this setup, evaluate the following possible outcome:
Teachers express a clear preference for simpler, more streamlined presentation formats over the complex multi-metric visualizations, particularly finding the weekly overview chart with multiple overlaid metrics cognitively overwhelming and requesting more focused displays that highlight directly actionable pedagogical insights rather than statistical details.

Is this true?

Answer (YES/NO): YES